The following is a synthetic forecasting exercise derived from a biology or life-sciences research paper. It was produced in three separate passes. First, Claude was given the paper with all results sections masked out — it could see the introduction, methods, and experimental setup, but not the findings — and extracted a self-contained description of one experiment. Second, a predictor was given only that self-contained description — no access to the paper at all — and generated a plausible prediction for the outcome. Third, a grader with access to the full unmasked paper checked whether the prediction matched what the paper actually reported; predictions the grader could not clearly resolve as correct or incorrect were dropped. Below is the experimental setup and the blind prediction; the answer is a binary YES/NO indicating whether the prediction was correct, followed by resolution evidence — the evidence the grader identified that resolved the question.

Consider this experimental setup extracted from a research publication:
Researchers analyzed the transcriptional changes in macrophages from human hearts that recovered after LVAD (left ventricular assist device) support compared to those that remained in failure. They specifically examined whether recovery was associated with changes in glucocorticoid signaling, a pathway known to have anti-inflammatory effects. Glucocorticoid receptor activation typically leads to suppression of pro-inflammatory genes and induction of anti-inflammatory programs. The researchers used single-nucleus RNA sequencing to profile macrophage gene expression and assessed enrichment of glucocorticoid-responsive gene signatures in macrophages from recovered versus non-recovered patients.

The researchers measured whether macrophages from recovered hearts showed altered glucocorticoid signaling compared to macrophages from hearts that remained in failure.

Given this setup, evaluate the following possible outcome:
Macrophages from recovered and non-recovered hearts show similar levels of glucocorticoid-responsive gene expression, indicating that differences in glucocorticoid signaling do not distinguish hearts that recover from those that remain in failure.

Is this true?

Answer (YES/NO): NO